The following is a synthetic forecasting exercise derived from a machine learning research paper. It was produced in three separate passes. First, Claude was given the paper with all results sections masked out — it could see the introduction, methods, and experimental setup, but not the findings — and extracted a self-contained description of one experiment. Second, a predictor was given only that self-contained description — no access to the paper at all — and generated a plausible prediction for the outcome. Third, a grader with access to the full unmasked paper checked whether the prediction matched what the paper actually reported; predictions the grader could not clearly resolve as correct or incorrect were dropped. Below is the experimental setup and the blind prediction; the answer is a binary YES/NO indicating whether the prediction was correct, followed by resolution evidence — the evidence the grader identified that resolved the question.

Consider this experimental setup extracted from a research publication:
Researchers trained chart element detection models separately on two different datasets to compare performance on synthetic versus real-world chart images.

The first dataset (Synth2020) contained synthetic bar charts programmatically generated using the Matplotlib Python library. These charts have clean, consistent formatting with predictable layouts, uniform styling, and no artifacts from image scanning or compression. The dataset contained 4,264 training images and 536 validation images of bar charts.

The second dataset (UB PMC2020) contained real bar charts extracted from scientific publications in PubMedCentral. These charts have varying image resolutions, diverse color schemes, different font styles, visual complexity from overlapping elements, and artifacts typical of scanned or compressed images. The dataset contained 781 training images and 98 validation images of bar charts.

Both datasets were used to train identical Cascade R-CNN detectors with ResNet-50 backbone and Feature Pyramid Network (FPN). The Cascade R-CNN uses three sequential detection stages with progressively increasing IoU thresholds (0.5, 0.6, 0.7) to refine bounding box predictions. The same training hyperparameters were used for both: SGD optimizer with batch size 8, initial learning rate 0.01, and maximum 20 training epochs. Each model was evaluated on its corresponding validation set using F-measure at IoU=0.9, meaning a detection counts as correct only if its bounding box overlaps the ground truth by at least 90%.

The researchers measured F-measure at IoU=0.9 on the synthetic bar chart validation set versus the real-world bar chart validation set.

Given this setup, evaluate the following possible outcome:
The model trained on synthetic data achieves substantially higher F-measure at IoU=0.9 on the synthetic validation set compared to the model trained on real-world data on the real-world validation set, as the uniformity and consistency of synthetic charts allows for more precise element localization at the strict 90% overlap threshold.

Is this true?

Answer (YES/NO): YES